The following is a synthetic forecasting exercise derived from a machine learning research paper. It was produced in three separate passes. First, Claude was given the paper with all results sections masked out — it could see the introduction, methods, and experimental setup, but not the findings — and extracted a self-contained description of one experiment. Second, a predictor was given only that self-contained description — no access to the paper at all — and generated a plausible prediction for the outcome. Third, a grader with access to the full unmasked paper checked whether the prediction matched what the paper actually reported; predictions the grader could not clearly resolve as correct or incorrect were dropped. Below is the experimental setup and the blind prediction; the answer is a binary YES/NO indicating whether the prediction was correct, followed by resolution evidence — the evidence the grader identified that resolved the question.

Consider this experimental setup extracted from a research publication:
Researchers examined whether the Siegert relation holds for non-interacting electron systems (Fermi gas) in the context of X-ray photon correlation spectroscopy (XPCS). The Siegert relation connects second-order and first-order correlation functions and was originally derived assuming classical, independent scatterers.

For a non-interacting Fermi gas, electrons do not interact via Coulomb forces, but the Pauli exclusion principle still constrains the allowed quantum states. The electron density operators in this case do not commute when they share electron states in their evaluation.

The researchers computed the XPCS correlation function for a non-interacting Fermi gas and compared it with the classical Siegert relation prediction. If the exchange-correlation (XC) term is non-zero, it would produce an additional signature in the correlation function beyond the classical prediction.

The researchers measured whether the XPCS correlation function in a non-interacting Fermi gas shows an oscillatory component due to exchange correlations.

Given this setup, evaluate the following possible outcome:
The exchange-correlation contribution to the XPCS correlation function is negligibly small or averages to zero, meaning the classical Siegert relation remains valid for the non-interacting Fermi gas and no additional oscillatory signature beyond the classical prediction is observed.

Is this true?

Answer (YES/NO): NO